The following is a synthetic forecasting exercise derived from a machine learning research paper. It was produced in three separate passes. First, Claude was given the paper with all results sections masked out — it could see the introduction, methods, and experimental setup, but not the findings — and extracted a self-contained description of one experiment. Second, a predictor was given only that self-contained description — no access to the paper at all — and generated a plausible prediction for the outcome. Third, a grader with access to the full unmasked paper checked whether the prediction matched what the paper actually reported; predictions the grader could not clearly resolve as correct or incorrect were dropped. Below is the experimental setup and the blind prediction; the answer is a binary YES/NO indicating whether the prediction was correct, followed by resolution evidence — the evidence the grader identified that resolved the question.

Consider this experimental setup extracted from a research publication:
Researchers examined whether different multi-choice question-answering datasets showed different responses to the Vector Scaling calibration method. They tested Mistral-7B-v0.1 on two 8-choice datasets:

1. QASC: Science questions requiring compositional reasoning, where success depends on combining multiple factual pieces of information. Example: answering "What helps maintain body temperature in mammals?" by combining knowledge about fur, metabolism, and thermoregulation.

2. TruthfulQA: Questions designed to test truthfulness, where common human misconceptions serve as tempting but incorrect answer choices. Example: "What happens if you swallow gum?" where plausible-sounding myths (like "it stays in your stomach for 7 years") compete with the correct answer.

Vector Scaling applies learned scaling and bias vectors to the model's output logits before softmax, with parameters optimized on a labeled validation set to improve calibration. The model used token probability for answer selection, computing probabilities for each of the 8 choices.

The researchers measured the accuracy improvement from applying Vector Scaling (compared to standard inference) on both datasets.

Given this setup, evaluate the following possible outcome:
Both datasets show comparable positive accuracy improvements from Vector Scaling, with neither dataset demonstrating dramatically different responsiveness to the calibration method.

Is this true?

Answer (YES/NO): NO